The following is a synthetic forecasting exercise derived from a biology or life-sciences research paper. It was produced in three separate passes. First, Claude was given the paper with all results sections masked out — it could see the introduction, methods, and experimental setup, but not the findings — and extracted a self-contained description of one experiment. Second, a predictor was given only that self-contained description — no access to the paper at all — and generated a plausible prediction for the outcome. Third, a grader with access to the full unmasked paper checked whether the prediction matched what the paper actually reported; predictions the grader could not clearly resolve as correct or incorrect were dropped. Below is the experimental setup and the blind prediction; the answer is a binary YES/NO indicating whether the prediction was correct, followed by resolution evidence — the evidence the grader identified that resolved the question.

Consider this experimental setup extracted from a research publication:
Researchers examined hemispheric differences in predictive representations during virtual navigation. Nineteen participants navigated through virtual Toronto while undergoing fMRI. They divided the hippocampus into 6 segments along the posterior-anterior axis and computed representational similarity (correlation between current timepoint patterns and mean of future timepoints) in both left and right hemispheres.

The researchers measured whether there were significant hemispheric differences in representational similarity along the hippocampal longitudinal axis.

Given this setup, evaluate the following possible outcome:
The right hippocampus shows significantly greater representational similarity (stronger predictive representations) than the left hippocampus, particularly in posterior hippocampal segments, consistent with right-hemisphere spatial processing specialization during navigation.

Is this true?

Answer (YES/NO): NO